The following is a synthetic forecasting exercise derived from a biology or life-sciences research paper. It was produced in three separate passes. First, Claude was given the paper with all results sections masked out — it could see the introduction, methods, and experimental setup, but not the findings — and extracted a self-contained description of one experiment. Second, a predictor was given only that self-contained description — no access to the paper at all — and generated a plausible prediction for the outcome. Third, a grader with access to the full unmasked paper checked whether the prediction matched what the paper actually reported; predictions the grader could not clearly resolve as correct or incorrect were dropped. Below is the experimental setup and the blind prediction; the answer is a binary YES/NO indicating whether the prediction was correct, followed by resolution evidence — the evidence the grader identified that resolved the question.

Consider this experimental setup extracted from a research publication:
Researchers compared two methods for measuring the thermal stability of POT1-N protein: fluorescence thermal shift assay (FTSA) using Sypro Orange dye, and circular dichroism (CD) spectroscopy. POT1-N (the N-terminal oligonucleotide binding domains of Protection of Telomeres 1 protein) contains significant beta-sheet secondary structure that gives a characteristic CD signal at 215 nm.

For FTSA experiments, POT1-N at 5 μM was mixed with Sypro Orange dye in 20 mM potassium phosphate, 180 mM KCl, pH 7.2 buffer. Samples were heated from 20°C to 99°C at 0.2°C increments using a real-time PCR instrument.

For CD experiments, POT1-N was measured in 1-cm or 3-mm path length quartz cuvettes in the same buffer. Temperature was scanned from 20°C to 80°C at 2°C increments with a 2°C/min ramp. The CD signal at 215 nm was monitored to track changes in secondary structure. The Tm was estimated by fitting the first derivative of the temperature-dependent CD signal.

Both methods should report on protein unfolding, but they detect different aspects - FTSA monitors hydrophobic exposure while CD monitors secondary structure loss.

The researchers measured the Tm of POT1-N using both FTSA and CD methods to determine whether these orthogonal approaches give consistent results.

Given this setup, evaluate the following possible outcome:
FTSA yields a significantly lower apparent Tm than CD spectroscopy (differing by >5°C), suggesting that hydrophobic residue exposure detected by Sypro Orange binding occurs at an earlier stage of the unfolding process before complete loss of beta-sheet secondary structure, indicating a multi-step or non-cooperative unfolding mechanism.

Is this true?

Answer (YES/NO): NO